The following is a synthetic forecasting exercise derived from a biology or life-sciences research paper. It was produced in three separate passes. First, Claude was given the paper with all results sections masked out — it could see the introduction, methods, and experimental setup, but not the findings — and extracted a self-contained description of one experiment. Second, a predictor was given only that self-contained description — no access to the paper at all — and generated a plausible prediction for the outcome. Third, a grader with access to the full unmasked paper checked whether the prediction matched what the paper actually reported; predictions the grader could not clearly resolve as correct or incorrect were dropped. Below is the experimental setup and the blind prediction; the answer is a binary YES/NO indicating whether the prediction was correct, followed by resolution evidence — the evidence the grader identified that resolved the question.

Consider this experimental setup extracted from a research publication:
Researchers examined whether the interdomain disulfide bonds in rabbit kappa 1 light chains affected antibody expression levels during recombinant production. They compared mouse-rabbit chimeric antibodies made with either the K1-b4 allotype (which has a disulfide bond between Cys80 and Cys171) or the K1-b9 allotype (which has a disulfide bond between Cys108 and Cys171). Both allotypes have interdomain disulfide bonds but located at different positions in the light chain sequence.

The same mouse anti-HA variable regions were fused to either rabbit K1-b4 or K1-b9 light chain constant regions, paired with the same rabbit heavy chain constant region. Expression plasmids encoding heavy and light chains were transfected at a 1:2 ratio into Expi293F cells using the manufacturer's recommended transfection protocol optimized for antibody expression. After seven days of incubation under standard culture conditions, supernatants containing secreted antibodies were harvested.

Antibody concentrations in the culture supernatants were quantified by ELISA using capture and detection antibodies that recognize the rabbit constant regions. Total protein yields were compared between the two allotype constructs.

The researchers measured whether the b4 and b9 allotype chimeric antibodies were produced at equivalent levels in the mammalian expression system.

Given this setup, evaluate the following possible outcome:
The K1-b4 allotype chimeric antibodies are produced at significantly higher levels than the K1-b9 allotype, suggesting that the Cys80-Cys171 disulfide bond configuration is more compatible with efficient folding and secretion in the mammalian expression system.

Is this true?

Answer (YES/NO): NO